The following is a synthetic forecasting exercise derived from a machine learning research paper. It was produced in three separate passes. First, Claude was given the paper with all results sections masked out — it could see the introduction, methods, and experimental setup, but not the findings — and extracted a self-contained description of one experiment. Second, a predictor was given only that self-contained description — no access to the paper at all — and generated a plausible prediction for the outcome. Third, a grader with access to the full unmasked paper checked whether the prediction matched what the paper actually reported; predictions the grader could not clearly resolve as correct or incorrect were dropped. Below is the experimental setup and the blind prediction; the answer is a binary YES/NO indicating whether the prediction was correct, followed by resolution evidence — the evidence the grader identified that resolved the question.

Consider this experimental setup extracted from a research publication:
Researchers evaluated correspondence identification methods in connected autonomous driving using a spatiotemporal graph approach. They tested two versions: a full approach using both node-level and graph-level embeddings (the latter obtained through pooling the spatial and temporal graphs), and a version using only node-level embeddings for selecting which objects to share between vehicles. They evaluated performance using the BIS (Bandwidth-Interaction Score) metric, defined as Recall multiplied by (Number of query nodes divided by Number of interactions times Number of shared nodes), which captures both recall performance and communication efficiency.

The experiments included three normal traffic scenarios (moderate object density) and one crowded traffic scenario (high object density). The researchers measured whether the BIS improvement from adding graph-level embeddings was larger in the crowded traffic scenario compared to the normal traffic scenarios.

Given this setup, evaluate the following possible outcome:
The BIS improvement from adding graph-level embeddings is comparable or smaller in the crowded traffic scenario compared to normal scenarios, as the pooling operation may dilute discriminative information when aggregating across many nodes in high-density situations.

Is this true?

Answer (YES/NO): NO